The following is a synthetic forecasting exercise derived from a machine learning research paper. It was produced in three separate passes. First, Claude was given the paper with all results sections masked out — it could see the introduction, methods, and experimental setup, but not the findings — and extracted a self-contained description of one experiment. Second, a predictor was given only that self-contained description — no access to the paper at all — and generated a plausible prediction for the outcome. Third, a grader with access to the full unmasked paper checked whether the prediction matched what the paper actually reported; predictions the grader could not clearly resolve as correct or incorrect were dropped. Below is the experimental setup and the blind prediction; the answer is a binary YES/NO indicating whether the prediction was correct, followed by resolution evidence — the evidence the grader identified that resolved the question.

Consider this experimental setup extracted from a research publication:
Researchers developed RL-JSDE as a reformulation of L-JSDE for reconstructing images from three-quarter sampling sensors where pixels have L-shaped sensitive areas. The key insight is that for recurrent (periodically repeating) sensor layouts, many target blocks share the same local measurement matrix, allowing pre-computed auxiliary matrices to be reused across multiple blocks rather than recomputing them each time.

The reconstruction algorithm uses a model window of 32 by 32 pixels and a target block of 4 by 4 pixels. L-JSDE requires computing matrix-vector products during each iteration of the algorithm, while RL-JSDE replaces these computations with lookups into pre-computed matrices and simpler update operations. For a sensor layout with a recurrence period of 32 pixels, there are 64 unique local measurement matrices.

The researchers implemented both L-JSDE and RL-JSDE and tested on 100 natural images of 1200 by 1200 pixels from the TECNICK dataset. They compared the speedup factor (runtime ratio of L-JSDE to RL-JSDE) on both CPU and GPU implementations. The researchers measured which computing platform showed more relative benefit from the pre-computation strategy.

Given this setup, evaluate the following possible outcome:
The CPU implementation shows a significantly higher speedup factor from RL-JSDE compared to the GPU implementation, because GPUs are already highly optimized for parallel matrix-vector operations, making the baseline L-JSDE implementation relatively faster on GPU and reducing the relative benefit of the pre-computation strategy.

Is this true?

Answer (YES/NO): NO